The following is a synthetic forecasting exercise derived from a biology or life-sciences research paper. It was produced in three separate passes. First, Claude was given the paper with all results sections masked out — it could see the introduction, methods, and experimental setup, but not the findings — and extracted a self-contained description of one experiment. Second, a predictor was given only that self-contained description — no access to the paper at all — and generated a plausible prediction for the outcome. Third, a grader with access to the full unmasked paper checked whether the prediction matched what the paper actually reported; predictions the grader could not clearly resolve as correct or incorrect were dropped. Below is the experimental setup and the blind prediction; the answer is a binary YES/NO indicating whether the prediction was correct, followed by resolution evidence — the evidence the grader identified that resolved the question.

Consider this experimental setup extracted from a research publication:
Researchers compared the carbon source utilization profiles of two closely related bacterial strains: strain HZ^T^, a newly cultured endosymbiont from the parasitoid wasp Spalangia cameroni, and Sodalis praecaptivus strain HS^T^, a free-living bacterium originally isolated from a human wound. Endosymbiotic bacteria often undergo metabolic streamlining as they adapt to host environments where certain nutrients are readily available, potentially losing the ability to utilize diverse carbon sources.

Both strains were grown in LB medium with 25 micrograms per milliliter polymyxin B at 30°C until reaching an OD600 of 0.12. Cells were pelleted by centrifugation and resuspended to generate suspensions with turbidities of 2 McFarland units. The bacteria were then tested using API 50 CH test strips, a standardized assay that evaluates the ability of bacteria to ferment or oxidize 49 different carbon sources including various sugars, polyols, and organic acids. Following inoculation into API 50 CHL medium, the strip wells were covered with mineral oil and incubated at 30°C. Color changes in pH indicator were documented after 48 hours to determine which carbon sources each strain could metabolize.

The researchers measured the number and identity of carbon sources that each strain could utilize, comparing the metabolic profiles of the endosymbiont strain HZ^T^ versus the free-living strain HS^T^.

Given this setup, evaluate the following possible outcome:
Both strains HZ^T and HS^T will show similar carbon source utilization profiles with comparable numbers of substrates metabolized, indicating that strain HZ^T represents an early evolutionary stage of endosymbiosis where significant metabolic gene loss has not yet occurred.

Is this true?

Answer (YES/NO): NO